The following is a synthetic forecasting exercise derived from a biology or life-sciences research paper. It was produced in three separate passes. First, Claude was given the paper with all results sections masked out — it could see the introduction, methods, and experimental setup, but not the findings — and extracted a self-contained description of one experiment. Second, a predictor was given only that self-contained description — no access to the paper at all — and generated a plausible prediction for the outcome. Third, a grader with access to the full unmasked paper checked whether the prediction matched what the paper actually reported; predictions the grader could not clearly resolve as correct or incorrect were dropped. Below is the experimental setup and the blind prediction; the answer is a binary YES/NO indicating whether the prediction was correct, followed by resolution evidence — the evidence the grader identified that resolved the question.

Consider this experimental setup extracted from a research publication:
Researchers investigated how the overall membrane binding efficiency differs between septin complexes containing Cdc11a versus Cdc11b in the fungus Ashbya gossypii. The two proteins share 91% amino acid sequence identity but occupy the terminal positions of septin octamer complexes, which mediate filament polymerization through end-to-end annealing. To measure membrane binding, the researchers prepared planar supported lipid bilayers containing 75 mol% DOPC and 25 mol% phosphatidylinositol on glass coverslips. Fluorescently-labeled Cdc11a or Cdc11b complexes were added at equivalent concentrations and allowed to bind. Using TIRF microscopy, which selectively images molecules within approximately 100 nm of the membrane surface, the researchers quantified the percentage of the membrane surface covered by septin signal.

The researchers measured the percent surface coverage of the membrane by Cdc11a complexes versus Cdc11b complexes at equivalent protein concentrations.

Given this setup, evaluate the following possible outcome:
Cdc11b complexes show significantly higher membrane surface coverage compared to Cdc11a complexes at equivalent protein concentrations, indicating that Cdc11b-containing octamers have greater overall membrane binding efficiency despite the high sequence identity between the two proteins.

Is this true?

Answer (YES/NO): YES